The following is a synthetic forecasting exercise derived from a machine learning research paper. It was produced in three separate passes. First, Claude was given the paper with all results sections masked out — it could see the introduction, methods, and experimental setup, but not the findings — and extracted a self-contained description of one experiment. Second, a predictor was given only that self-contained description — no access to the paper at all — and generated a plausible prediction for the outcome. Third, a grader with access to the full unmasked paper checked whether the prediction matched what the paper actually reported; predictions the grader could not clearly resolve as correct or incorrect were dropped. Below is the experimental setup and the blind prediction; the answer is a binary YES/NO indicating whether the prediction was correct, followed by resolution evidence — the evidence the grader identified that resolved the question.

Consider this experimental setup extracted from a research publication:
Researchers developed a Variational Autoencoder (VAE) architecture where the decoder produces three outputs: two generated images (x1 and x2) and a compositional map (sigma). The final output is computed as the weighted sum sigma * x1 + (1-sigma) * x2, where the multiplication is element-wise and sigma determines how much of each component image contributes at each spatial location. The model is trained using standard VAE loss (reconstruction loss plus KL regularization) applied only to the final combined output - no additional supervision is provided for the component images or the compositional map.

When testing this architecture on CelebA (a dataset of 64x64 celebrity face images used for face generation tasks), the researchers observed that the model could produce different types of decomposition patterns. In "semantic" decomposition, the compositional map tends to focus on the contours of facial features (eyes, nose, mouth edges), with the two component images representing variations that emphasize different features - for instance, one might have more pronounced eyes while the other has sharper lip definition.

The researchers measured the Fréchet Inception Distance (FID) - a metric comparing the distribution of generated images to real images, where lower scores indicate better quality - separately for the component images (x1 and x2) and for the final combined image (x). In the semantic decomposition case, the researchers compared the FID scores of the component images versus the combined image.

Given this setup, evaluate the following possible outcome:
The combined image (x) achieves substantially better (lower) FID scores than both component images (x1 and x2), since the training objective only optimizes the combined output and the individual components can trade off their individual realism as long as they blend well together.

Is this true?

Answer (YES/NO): NO